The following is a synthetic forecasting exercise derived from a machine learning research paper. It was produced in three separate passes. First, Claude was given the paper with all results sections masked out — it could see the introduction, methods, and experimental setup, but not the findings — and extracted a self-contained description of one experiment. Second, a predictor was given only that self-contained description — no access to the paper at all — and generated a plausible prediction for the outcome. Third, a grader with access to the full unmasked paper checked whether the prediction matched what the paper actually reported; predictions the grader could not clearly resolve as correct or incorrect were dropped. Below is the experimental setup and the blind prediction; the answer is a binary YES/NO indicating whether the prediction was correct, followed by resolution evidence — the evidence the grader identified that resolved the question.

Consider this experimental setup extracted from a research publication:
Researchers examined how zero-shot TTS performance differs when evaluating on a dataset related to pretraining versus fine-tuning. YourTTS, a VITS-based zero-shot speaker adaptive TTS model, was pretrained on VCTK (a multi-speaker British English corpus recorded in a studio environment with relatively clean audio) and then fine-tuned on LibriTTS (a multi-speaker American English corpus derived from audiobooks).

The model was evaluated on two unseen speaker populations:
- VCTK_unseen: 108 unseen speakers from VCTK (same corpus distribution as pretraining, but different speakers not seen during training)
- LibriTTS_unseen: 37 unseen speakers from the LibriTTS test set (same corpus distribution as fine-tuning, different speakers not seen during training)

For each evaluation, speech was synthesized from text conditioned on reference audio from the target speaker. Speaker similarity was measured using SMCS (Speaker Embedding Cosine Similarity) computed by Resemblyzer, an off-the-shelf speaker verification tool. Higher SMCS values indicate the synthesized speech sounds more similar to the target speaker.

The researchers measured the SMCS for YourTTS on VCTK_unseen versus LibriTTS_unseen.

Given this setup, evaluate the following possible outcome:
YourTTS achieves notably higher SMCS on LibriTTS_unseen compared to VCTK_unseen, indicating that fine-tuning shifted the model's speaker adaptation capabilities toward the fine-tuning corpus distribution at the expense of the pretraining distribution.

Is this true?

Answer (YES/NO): NO